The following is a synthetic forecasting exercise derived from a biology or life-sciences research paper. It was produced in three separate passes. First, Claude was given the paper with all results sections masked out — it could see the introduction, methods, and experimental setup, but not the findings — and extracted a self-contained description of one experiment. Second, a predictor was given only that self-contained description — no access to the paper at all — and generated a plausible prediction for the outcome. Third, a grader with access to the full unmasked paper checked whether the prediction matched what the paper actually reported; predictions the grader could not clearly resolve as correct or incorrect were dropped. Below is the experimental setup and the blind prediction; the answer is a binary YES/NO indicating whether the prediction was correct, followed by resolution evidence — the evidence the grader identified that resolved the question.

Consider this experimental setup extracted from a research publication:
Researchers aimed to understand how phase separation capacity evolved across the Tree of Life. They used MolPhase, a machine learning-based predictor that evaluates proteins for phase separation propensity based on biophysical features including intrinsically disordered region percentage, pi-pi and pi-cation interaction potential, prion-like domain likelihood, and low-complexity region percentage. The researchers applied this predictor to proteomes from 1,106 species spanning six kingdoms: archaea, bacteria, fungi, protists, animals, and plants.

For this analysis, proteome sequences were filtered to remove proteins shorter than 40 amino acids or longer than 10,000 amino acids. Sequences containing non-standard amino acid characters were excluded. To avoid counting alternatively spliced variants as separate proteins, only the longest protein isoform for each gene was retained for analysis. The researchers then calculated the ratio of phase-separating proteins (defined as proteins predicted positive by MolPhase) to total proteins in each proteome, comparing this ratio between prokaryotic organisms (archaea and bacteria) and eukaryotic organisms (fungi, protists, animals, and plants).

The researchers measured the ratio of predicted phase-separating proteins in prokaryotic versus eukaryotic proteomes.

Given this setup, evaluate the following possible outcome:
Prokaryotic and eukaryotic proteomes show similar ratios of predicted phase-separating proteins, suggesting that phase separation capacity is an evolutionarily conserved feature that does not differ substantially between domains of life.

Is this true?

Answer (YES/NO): NO